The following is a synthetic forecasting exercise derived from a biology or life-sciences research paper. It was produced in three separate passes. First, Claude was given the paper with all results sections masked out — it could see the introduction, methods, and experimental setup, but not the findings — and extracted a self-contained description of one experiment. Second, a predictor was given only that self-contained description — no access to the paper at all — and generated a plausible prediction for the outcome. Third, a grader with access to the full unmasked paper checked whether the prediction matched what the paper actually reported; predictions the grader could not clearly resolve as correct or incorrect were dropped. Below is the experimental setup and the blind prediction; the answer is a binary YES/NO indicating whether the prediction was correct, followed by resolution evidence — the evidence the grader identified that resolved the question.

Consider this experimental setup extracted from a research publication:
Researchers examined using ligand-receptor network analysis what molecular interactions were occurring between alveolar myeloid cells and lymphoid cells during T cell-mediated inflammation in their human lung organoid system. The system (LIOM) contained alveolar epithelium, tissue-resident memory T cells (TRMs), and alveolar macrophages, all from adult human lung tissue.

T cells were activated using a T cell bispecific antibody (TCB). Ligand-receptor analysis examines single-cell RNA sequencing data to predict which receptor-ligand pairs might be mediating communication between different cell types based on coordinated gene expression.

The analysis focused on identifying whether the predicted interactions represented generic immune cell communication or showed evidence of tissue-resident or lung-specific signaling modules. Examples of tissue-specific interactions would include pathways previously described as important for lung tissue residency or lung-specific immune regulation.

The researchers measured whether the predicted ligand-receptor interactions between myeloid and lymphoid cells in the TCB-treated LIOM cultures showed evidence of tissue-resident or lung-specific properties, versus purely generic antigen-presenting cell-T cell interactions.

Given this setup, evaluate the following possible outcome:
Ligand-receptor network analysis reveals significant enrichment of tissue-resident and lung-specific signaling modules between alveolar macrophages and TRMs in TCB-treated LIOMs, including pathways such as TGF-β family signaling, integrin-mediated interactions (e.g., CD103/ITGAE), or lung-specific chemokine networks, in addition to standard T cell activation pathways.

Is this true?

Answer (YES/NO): YES